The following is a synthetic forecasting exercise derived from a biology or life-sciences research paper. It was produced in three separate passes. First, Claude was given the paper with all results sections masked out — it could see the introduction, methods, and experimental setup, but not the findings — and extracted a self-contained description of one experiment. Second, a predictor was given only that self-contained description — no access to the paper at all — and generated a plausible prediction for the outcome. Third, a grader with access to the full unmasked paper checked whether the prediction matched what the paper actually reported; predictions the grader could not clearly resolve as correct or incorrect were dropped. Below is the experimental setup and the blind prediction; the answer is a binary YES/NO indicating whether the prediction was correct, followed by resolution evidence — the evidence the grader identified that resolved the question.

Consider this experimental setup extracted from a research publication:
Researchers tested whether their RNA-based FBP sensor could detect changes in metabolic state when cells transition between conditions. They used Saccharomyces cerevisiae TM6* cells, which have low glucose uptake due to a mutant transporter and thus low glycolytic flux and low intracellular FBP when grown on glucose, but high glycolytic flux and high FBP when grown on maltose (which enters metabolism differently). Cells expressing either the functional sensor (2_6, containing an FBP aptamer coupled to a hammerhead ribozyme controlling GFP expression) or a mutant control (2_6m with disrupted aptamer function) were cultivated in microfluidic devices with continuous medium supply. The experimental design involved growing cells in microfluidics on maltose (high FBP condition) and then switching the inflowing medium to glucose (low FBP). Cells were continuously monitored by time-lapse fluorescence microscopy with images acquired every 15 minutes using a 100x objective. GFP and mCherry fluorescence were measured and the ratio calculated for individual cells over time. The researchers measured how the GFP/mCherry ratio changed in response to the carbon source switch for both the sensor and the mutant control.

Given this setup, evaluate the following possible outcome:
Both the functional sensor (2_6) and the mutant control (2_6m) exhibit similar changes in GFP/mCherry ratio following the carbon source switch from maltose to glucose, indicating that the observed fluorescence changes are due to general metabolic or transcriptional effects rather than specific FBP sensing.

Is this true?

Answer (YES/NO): NO